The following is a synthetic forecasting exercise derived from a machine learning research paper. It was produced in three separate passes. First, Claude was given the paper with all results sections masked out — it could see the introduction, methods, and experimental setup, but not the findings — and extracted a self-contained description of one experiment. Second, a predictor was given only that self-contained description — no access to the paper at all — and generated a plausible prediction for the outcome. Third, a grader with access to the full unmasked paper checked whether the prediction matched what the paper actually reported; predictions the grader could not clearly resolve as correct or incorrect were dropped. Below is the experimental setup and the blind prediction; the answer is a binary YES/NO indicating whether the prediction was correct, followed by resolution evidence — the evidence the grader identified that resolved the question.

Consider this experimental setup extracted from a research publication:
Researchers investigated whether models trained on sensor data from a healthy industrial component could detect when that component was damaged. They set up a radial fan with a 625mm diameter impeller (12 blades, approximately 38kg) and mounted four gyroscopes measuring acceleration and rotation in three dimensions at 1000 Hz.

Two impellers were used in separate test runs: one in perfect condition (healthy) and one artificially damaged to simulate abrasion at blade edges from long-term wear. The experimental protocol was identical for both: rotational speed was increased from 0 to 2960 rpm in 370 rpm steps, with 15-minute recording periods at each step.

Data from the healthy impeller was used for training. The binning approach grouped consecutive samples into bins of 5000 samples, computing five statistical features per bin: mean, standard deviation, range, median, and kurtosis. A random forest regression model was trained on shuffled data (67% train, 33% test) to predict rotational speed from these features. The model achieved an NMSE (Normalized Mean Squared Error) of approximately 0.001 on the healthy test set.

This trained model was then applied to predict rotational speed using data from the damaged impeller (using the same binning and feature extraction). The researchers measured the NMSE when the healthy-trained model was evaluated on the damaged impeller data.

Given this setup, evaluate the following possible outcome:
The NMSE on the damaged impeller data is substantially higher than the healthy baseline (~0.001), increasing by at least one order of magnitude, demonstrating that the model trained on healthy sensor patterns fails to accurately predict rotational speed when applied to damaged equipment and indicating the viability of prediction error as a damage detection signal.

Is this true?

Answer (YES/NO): YES